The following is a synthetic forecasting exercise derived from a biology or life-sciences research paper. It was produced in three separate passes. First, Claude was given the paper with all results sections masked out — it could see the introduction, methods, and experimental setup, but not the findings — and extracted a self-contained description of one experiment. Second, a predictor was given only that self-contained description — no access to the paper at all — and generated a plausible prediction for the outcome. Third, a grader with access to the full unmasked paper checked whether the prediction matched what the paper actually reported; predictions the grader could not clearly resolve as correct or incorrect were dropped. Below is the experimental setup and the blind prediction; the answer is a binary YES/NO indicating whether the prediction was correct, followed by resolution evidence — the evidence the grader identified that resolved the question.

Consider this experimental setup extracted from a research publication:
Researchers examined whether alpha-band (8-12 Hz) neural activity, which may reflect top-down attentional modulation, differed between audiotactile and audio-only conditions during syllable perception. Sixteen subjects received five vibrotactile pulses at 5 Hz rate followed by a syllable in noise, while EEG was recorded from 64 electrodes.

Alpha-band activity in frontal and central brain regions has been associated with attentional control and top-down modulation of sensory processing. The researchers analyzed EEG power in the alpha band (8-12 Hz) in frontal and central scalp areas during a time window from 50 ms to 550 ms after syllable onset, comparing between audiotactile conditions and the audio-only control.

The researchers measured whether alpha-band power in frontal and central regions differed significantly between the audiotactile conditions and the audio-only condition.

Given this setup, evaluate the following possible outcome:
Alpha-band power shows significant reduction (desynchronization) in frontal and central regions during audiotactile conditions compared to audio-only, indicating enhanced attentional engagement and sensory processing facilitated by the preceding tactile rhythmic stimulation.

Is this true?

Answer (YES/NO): NO